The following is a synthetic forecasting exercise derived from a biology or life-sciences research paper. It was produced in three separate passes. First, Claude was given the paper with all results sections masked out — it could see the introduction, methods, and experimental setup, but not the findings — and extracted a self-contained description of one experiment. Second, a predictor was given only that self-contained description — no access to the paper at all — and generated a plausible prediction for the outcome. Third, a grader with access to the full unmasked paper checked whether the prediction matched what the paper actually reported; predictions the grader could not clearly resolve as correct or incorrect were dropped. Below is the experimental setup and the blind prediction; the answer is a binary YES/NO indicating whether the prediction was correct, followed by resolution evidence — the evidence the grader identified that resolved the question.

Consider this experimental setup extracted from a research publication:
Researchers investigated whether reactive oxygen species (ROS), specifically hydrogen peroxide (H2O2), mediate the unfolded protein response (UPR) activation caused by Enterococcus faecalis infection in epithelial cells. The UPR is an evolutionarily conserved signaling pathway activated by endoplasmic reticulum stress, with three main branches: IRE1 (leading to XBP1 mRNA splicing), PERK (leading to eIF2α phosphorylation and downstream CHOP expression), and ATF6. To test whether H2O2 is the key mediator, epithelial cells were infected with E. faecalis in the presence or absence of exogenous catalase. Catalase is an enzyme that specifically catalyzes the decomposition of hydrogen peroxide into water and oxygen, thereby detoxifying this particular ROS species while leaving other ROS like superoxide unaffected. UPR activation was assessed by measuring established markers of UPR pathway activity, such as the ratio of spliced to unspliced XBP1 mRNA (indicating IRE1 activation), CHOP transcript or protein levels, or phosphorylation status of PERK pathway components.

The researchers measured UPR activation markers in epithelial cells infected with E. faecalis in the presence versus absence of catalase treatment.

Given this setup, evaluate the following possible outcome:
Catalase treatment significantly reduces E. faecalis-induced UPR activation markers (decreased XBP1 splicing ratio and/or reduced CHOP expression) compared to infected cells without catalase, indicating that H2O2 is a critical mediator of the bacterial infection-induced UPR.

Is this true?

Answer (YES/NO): YES